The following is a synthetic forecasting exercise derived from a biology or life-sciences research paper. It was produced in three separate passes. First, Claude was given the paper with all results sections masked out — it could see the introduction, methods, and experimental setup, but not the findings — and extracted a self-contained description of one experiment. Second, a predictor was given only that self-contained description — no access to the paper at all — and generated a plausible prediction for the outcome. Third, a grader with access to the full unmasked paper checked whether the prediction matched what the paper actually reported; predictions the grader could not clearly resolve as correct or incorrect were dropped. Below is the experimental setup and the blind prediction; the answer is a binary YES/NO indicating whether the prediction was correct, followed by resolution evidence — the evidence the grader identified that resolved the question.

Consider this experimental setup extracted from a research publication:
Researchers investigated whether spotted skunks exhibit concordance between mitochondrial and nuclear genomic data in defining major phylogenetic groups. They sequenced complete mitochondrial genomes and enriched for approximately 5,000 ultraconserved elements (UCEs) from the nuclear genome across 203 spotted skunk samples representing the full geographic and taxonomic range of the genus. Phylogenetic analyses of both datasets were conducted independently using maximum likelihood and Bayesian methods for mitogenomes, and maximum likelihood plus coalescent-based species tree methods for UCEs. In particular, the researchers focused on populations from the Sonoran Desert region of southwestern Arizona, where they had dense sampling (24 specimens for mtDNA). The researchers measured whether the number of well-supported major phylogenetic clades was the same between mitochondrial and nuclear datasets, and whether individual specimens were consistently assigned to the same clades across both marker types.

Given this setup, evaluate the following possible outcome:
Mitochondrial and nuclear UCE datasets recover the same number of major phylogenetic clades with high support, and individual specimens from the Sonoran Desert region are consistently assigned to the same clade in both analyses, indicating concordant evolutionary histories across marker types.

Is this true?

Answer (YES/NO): NO